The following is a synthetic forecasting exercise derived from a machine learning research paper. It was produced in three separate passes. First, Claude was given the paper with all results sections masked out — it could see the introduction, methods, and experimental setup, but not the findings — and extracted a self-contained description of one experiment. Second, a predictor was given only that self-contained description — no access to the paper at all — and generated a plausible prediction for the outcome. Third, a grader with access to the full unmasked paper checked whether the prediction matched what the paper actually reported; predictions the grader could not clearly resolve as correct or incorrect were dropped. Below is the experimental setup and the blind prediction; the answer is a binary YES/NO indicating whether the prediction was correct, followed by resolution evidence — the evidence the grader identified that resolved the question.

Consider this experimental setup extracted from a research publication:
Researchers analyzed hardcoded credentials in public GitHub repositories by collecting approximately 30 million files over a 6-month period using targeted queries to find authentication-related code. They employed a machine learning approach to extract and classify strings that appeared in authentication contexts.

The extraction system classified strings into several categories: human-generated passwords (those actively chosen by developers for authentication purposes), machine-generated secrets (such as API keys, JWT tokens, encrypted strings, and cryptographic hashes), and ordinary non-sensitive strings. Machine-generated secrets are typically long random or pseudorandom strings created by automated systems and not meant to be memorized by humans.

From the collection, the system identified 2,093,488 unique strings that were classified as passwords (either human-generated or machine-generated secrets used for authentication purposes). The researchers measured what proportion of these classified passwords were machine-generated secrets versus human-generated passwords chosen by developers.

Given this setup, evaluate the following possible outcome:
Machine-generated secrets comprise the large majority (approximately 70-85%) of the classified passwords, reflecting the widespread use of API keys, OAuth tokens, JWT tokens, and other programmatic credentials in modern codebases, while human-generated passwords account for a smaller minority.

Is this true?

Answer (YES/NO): NO